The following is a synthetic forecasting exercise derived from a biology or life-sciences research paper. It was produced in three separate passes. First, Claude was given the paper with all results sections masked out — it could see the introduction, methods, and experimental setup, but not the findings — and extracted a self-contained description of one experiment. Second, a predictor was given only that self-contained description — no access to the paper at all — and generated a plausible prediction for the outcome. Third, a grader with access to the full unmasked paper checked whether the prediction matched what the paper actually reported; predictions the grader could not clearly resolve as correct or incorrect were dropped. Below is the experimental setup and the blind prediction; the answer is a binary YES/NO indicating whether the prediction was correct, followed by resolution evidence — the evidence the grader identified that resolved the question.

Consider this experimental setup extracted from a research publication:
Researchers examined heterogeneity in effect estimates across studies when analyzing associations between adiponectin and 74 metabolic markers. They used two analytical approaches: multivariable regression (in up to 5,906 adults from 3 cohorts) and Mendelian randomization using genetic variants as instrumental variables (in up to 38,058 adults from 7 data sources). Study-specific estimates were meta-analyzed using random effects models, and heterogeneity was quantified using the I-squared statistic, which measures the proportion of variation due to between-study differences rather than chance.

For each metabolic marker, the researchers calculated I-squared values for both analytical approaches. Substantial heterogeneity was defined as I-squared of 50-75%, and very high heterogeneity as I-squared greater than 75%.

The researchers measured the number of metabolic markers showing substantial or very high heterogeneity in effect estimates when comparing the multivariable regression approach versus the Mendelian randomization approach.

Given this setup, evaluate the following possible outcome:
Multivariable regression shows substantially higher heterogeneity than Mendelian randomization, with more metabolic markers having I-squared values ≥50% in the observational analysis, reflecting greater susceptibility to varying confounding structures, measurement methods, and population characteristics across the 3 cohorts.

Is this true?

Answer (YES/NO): YES